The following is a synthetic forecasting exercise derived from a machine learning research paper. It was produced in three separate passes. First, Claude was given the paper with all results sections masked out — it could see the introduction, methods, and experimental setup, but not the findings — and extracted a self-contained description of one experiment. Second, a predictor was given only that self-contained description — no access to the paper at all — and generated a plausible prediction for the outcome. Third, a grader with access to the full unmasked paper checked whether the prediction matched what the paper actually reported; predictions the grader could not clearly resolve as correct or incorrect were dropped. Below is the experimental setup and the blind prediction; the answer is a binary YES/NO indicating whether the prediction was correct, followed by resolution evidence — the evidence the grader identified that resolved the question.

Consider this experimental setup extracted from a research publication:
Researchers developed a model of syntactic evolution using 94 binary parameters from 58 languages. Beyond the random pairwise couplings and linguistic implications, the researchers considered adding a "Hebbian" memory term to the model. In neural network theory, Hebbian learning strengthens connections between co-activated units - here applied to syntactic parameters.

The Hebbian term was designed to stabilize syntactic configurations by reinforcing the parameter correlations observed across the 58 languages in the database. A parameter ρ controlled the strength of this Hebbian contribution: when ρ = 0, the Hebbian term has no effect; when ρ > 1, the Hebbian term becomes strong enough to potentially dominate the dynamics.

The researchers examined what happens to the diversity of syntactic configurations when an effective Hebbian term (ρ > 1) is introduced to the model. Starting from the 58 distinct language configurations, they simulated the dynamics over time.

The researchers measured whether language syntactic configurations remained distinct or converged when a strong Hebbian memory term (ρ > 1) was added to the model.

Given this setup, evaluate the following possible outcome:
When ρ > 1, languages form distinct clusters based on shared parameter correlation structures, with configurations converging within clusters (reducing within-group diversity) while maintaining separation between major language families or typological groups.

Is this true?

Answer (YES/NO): NO